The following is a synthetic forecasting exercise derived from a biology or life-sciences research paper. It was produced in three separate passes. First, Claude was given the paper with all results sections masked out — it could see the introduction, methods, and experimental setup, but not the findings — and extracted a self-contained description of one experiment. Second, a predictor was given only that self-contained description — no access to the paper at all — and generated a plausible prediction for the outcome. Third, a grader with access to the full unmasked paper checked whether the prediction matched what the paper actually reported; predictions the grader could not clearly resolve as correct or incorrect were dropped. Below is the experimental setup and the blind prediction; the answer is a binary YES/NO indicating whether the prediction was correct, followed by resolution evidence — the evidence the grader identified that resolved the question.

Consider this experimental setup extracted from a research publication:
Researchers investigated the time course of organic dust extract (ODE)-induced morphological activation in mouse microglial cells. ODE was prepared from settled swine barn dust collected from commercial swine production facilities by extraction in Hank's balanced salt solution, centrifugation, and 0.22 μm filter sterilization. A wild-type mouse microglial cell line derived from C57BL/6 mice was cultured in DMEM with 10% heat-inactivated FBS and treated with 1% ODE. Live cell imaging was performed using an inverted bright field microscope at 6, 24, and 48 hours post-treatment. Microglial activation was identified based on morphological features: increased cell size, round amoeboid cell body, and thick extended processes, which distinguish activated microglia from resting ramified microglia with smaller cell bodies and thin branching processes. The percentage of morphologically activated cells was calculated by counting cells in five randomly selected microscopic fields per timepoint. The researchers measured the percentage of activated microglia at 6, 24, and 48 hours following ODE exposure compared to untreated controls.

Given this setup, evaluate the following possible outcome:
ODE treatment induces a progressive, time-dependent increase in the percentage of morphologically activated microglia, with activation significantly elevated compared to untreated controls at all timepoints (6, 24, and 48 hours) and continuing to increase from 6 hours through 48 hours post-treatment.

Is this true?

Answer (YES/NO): NO